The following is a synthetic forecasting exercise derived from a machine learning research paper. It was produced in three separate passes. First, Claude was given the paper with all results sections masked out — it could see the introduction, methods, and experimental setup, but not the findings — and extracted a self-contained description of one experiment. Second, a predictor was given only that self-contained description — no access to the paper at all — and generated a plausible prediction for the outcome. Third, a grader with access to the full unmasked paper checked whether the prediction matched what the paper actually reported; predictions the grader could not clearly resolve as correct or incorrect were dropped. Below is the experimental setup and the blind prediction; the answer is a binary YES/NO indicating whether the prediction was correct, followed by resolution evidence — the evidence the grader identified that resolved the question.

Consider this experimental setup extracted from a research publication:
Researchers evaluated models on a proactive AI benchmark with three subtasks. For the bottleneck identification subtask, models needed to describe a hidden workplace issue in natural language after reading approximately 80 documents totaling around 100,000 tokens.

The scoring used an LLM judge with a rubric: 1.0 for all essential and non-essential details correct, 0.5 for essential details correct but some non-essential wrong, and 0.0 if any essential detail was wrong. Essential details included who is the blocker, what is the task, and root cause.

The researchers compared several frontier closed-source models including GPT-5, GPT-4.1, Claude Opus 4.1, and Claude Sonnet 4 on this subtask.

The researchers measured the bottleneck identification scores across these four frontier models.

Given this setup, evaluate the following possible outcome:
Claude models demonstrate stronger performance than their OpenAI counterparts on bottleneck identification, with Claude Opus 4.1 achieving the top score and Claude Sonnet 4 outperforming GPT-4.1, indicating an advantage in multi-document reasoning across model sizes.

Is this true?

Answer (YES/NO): YES